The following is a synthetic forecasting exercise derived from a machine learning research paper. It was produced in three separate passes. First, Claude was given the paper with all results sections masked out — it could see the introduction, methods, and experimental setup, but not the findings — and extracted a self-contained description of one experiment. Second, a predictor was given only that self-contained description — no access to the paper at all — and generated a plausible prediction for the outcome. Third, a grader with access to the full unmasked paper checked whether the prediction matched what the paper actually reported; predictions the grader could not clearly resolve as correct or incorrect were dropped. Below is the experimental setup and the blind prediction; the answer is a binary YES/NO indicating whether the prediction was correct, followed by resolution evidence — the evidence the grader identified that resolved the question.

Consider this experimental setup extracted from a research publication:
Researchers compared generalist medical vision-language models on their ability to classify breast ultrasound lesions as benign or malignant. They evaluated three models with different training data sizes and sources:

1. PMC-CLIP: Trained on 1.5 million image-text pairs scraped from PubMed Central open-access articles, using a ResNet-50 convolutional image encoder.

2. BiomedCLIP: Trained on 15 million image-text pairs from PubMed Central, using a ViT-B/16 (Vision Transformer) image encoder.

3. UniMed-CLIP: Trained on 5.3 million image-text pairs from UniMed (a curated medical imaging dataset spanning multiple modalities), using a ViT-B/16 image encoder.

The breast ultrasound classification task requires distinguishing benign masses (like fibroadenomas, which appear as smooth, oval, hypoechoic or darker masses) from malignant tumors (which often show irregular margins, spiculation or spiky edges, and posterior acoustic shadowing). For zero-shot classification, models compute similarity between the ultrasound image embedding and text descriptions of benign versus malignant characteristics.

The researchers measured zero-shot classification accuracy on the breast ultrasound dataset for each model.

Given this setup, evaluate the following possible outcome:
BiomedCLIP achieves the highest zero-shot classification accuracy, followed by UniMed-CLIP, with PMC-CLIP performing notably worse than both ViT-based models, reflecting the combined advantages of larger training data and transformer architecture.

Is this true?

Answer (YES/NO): NO